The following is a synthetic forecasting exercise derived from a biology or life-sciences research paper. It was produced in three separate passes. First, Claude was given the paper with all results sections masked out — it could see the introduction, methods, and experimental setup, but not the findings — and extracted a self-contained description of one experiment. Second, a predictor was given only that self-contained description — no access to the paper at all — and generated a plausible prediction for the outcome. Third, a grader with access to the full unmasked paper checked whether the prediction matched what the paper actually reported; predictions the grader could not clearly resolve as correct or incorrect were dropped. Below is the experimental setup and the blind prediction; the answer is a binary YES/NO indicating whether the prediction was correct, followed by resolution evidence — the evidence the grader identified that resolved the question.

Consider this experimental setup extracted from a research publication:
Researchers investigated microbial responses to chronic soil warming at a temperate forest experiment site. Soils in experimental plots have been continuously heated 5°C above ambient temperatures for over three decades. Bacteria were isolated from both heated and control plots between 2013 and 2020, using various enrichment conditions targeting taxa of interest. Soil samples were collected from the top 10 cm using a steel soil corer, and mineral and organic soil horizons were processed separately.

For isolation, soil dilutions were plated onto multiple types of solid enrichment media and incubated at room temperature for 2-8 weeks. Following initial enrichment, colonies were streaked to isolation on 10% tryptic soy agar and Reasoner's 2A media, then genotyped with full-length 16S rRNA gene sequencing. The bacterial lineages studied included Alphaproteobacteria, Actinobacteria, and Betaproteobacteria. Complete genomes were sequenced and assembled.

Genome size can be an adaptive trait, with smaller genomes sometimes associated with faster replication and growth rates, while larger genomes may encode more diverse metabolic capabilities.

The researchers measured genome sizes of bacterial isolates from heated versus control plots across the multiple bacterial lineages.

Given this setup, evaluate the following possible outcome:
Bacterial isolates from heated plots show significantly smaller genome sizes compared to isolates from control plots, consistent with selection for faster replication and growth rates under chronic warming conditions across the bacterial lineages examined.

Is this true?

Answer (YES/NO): NO